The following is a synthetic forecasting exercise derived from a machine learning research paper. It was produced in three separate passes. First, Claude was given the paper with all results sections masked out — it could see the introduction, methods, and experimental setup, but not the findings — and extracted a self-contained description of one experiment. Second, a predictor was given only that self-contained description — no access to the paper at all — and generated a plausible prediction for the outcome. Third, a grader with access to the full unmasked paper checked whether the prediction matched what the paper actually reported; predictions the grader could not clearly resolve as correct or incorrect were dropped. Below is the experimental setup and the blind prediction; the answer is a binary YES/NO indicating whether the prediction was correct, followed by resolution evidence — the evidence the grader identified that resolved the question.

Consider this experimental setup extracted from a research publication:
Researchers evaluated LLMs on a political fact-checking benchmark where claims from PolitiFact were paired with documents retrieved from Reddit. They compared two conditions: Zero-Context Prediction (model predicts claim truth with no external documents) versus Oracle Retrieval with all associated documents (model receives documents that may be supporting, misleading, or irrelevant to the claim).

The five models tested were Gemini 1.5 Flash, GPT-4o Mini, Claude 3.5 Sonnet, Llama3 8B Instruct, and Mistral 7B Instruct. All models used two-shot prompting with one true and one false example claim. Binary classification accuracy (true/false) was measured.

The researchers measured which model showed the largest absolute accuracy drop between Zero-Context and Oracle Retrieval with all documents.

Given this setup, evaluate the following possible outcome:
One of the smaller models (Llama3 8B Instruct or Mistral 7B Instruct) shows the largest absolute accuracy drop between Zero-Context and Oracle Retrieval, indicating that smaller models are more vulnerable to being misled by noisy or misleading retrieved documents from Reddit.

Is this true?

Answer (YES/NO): NO